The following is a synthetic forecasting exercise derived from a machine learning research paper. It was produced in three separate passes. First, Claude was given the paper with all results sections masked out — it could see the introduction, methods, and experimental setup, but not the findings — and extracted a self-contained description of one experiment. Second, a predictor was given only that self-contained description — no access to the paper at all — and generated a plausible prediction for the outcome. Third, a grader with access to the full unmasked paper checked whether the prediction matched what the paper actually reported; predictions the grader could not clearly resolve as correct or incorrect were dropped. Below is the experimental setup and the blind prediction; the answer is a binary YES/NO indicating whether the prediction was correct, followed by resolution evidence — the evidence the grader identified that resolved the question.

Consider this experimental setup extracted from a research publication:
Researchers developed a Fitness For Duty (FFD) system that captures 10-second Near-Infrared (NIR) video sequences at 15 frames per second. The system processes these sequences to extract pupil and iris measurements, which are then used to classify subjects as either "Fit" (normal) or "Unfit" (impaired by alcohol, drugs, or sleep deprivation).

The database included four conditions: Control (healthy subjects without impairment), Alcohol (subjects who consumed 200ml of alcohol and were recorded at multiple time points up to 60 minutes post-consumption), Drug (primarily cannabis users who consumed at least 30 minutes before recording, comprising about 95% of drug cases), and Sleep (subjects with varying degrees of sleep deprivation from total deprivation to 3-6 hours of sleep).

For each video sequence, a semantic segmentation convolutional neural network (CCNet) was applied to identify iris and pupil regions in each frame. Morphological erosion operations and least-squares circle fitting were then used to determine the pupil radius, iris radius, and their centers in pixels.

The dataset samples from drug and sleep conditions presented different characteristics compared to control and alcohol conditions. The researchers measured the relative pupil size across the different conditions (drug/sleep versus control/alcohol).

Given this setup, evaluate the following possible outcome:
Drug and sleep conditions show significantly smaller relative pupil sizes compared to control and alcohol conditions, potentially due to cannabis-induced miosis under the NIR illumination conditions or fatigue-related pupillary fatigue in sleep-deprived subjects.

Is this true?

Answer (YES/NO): NO